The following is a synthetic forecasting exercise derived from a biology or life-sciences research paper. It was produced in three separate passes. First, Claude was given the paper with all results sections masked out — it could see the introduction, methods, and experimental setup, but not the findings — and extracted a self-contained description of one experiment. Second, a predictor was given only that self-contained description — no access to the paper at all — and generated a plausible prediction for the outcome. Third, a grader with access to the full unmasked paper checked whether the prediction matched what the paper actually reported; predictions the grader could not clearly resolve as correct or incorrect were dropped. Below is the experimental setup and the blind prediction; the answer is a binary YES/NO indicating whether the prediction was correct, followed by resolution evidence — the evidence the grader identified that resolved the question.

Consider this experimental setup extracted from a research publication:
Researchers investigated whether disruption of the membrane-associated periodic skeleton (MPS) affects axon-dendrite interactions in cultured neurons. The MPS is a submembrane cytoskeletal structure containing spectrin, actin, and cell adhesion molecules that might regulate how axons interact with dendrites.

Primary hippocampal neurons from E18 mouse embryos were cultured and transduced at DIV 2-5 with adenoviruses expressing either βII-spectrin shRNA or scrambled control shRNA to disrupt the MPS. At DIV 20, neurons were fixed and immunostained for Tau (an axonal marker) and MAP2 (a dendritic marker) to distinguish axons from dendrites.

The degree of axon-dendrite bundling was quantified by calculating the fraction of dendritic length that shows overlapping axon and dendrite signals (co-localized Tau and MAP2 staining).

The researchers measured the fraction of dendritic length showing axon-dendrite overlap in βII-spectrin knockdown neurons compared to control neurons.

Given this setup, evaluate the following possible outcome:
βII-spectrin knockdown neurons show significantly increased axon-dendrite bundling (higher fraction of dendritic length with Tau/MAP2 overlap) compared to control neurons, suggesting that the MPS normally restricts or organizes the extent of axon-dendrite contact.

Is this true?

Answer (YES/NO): NO